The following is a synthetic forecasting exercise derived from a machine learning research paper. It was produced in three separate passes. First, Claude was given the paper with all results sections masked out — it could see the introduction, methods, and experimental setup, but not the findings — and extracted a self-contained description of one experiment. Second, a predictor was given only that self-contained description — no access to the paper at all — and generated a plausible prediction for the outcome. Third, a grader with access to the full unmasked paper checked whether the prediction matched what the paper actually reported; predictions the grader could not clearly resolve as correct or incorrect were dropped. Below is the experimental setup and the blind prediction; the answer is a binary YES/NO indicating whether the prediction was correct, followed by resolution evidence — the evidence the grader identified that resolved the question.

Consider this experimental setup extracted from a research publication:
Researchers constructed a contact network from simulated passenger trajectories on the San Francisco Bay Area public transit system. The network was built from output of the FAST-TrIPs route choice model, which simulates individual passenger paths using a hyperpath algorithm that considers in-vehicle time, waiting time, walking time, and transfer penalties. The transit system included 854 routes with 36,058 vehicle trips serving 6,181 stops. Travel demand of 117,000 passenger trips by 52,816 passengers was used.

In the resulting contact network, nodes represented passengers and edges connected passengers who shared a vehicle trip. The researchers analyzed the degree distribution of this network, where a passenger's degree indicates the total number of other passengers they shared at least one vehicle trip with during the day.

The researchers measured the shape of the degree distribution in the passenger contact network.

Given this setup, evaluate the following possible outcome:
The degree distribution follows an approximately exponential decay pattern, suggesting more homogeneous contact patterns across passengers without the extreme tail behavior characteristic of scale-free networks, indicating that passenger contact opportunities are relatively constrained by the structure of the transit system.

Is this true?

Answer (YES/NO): NO